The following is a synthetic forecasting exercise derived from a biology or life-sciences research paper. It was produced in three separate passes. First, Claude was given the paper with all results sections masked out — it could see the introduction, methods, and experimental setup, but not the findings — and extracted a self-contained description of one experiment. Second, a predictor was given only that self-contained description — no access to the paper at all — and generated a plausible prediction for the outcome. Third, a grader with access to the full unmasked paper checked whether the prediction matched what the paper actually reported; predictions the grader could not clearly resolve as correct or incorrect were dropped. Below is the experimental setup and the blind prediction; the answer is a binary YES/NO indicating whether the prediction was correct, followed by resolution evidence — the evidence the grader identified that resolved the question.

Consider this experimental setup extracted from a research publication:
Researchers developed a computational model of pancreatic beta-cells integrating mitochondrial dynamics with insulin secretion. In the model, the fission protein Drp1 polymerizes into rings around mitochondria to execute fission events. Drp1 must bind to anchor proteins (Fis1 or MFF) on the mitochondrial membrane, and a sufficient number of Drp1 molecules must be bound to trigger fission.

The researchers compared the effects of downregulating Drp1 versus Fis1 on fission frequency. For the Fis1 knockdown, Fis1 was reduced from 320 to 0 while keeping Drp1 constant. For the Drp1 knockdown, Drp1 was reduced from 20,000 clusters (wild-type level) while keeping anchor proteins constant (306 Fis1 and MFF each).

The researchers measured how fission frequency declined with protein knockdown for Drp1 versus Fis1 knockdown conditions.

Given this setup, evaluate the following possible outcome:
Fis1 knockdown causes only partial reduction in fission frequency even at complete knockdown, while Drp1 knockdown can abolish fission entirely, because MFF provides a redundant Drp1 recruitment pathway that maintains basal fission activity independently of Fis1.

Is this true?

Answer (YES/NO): YES